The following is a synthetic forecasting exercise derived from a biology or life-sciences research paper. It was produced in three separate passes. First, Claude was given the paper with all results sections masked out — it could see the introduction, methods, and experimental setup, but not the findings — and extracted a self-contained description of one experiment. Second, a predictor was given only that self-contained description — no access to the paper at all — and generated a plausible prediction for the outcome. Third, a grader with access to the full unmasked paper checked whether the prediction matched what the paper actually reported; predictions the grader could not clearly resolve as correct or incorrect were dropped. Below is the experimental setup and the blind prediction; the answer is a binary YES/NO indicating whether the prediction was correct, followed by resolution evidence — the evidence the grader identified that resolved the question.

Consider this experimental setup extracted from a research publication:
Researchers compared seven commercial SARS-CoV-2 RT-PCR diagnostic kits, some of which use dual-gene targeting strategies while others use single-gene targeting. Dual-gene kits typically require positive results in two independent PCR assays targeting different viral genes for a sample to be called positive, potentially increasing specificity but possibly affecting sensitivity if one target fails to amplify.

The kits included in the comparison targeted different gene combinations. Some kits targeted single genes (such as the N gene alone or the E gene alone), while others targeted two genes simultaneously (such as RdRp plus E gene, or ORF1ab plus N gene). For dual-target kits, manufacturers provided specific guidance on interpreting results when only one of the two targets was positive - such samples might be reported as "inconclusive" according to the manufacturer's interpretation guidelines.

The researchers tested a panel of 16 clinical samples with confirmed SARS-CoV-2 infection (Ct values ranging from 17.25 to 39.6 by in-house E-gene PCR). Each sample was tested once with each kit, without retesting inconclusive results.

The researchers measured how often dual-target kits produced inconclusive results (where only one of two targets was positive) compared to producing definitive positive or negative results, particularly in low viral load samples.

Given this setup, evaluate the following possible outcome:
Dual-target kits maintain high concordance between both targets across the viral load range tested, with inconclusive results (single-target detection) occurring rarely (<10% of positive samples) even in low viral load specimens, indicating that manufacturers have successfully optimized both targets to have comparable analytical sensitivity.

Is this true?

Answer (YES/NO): NO